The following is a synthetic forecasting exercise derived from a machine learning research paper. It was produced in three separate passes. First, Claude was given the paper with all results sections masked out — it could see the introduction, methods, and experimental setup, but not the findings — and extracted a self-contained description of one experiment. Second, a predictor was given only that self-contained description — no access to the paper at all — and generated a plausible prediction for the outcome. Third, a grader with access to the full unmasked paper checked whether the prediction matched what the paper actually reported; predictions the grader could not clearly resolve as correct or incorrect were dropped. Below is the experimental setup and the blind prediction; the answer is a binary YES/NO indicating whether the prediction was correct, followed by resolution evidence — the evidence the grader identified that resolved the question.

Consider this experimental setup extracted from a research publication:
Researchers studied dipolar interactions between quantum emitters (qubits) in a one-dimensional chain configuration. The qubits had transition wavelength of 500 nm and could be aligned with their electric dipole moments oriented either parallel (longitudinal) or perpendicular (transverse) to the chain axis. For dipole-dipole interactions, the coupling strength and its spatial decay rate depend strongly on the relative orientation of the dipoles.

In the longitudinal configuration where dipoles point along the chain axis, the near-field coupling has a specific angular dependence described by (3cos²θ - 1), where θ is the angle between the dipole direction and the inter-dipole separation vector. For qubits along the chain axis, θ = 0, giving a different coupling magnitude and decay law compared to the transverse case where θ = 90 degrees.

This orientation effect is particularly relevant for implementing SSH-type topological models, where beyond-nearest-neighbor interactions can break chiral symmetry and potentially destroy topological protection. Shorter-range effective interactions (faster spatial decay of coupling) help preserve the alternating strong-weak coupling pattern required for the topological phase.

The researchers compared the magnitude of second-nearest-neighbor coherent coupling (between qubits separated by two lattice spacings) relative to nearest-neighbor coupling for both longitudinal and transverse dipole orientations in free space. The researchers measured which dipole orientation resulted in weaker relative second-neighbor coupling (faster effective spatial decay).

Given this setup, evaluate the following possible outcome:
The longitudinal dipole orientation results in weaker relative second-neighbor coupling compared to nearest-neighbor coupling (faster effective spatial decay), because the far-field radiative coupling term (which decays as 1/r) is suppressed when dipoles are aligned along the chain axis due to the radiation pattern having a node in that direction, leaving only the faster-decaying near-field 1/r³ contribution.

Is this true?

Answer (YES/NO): YES